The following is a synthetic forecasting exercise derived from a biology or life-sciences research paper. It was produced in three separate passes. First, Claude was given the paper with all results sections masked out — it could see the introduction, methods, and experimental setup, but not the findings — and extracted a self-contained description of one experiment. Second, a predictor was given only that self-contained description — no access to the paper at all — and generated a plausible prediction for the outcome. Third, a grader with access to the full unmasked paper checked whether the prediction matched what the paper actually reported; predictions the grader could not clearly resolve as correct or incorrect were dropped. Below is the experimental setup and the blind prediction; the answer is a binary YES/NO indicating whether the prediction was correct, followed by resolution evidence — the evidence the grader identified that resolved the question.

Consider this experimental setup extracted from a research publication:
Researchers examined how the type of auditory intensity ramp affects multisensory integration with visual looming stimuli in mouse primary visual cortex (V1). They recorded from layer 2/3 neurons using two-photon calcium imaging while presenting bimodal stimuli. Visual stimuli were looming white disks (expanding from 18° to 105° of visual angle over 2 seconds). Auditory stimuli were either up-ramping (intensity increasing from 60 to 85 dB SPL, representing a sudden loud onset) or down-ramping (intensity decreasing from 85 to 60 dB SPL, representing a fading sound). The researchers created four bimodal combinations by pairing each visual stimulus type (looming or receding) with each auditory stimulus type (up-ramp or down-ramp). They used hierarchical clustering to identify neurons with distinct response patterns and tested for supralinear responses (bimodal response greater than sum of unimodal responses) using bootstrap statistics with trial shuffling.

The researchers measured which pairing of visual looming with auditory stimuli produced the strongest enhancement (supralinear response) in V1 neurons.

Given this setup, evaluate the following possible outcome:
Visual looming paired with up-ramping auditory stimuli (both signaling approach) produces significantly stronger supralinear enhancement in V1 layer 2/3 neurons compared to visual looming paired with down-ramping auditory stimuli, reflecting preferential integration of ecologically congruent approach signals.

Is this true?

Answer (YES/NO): NO